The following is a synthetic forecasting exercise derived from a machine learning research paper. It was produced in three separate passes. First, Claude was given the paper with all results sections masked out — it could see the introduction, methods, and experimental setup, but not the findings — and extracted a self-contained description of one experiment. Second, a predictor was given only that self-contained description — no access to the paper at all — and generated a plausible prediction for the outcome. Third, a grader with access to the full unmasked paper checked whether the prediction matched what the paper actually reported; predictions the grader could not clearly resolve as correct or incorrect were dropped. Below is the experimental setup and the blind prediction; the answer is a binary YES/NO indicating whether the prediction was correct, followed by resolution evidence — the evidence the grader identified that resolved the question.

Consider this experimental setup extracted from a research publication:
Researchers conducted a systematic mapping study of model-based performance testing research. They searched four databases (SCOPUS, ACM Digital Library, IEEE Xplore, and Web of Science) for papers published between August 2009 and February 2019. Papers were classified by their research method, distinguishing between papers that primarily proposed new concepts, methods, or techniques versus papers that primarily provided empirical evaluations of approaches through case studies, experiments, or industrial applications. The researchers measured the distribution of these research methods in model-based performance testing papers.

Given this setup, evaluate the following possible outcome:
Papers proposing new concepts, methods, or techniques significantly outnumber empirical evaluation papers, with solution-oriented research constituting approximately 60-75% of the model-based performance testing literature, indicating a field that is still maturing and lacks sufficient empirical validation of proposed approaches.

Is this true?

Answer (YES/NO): YES